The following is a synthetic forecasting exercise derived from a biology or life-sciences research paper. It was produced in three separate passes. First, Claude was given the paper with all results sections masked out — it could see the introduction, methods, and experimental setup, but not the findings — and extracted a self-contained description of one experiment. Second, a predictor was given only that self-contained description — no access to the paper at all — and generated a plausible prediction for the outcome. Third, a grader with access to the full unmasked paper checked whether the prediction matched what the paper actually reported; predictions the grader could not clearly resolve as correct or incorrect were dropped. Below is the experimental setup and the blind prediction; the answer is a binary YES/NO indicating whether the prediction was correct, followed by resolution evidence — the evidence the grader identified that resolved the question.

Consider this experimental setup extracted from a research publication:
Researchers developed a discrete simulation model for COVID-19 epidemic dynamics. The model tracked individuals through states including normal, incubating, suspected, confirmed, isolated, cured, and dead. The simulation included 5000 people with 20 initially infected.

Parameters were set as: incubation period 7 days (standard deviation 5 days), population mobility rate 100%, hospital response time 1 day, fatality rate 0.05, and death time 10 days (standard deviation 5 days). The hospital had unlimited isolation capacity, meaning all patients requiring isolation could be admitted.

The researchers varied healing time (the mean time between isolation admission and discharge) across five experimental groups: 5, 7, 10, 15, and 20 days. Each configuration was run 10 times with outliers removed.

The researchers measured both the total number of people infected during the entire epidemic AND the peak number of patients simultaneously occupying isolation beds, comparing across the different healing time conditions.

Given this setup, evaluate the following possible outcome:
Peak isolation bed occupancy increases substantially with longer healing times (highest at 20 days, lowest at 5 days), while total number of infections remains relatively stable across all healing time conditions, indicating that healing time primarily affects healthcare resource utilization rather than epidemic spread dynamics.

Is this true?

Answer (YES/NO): YES